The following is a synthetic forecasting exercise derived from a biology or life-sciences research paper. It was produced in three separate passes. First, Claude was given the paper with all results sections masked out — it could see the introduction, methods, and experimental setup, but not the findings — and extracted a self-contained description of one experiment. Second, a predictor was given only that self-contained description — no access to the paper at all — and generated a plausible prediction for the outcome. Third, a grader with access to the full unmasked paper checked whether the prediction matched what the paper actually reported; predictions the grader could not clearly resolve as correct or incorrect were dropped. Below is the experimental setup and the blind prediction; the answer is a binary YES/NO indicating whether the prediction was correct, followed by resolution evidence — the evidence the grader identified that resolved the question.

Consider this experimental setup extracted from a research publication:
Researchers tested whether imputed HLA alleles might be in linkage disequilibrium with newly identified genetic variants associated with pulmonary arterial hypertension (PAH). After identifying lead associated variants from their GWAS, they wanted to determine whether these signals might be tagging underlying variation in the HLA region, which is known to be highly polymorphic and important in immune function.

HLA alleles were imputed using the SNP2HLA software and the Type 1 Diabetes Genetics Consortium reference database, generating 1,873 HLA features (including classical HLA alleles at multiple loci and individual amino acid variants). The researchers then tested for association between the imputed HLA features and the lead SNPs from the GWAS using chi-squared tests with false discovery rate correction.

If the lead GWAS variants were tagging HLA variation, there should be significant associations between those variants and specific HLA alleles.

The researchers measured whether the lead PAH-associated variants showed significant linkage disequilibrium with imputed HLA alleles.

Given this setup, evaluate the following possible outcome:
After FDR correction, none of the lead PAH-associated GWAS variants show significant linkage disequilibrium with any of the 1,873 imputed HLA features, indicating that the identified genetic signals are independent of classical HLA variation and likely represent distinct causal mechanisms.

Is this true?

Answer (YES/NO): NO